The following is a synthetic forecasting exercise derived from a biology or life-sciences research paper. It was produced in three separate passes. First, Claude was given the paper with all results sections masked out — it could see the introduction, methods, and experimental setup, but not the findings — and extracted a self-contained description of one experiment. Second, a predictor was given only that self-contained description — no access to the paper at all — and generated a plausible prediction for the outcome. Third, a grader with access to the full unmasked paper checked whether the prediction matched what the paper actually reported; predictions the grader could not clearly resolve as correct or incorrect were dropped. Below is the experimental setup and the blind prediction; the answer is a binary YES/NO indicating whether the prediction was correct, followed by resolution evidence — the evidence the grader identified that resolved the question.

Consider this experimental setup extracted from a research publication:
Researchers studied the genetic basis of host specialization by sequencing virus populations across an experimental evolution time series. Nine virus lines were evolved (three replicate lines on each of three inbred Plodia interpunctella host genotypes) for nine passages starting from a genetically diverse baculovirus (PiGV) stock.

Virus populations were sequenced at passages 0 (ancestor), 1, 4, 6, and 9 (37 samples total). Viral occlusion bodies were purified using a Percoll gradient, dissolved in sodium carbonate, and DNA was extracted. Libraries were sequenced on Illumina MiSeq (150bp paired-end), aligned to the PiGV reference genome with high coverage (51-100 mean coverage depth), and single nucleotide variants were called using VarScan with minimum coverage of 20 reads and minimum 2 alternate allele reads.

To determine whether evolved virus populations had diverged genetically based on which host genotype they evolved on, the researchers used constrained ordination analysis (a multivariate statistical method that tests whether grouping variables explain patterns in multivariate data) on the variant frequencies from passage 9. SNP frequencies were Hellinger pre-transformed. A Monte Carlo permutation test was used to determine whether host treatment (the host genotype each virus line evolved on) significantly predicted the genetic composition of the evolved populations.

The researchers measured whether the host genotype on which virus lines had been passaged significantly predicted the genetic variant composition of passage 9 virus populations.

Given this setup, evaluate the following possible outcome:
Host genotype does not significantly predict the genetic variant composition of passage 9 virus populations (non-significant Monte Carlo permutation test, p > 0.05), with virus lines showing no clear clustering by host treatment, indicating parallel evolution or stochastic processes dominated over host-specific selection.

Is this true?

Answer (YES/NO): YES